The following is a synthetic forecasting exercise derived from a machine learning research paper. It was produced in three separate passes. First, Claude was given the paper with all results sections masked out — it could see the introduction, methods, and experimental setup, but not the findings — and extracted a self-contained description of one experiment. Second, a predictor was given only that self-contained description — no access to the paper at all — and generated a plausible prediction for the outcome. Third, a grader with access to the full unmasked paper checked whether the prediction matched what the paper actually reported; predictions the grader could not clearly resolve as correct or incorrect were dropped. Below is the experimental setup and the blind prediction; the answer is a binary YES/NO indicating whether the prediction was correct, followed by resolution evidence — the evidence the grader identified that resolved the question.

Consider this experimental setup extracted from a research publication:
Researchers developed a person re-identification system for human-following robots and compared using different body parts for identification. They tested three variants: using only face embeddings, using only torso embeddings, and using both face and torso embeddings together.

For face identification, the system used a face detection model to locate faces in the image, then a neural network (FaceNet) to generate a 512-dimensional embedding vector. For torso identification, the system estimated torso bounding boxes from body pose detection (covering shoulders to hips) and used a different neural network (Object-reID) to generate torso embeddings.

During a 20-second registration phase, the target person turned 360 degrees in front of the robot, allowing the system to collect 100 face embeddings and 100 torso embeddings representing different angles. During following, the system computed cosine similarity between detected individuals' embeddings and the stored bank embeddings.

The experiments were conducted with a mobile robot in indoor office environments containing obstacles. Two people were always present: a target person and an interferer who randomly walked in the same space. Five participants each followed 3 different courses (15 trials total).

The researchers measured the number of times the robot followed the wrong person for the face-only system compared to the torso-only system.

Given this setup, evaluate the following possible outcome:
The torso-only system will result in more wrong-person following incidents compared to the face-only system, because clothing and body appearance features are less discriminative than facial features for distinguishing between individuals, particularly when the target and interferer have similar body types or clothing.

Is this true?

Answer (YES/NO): YES